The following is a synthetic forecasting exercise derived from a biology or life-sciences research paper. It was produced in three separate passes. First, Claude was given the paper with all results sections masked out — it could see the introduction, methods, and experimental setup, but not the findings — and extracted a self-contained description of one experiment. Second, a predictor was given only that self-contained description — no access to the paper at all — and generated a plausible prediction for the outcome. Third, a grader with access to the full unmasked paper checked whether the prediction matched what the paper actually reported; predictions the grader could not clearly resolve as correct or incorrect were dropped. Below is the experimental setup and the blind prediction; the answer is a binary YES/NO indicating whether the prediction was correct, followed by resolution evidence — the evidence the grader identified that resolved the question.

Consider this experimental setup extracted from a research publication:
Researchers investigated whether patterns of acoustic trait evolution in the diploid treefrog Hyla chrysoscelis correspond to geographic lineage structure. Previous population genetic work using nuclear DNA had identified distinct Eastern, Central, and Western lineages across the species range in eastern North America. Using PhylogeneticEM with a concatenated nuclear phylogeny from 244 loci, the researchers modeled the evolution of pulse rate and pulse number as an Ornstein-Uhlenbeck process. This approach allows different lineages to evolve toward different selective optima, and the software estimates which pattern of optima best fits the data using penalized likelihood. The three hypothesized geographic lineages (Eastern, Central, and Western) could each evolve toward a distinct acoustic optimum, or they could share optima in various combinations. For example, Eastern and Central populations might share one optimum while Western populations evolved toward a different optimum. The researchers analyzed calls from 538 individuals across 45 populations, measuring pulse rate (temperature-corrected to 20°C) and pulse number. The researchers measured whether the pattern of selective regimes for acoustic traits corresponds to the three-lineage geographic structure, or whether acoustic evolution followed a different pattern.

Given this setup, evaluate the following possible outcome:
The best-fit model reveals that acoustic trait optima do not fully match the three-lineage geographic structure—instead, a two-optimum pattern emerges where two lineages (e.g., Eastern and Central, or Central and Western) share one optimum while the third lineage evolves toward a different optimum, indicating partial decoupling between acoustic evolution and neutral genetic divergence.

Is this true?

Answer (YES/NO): NO